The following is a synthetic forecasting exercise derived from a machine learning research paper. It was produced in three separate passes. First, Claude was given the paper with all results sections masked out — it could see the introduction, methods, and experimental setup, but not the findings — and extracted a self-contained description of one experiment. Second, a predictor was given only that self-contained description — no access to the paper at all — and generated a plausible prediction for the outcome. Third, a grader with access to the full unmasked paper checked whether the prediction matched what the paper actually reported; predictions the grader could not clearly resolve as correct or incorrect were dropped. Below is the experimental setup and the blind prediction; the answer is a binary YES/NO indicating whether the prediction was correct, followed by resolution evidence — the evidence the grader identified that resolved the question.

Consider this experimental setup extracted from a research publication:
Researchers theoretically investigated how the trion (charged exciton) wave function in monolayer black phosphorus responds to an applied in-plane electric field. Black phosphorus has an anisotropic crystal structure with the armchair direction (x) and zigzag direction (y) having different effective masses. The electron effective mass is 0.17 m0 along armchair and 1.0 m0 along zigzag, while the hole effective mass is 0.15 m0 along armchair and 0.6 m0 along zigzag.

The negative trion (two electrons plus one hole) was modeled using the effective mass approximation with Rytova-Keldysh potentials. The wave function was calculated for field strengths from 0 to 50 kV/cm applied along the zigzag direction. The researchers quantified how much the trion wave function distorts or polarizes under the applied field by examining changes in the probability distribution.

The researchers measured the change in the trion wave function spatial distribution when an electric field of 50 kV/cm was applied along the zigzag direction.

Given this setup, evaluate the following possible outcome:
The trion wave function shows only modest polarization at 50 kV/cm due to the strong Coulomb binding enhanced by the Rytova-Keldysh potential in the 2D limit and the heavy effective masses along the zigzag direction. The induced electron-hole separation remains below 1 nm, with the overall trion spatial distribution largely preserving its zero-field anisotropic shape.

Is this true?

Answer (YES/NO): YES